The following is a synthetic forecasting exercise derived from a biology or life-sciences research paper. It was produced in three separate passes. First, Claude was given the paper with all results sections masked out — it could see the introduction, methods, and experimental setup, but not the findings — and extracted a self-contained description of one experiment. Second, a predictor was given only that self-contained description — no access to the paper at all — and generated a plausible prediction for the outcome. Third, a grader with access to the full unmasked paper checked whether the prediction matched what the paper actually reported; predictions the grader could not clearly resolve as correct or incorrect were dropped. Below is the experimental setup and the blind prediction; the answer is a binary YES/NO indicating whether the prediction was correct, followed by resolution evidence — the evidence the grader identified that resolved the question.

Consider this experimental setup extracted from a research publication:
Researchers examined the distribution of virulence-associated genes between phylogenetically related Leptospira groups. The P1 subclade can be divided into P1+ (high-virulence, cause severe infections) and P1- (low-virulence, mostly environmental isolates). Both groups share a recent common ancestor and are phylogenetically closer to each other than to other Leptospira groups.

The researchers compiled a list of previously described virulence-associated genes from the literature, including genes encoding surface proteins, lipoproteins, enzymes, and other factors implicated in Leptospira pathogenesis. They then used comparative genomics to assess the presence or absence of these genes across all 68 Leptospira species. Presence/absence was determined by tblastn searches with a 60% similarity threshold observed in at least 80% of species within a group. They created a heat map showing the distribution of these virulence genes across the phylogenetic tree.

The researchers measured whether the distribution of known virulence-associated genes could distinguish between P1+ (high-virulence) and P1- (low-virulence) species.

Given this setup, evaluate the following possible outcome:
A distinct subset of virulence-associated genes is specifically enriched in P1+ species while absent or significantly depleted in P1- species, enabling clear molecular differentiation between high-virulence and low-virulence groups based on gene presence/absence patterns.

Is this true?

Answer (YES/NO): NO